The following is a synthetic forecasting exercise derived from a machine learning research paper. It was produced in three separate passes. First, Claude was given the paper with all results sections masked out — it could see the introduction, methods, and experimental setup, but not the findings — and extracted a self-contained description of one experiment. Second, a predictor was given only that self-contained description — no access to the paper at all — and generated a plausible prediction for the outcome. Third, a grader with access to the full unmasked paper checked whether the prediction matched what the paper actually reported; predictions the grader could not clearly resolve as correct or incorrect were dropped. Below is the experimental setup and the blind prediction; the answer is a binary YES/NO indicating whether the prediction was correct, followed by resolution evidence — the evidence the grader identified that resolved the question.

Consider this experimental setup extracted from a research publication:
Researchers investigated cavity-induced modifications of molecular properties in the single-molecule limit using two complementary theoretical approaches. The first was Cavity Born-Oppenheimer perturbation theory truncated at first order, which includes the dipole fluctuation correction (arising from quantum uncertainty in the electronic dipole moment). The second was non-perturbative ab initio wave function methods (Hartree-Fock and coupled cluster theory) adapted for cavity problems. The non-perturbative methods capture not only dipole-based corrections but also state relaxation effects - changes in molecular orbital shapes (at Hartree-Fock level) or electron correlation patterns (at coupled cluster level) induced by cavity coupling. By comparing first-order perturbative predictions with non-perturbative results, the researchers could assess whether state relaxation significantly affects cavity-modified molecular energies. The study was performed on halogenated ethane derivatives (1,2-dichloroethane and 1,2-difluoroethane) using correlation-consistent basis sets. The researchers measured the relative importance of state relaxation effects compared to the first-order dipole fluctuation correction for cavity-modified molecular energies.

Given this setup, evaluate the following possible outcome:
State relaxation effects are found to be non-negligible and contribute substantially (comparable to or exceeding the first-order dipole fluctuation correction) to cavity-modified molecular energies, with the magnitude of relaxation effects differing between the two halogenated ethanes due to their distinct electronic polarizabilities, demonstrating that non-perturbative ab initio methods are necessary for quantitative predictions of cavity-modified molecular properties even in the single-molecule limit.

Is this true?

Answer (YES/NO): NO